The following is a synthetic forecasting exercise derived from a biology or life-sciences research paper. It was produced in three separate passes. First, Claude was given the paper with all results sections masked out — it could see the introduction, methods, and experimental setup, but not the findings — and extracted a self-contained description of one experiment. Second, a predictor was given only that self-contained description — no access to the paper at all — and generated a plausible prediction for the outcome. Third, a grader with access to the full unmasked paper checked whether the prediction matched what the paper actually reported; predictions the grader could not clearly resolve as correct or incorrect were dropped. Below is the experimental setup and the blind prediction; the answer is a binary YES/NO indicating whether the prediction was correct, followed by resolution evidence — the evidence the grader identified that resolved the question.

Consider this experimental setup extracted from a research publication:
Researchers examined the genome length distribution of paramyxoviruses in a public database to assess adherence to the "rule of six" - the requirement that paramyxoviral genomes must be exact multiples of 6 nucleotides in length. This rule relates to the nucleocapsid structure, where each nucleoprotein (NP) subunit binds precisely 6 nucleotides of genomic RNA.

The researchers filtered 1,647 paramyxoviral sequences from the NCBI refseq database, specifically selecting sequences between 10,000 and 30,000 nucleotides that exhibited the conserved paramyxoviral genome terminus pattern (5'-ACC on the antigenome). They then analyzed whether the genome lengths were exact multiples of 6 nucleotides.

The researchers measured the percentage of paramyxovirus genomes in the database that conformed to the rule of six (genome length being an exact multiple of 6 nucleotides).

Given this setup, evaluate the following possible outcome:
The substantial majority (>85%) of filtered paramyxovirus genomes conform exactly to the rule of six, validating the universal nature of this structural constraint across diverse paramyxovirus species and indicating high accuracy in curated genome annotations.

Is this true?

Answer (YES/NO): YES